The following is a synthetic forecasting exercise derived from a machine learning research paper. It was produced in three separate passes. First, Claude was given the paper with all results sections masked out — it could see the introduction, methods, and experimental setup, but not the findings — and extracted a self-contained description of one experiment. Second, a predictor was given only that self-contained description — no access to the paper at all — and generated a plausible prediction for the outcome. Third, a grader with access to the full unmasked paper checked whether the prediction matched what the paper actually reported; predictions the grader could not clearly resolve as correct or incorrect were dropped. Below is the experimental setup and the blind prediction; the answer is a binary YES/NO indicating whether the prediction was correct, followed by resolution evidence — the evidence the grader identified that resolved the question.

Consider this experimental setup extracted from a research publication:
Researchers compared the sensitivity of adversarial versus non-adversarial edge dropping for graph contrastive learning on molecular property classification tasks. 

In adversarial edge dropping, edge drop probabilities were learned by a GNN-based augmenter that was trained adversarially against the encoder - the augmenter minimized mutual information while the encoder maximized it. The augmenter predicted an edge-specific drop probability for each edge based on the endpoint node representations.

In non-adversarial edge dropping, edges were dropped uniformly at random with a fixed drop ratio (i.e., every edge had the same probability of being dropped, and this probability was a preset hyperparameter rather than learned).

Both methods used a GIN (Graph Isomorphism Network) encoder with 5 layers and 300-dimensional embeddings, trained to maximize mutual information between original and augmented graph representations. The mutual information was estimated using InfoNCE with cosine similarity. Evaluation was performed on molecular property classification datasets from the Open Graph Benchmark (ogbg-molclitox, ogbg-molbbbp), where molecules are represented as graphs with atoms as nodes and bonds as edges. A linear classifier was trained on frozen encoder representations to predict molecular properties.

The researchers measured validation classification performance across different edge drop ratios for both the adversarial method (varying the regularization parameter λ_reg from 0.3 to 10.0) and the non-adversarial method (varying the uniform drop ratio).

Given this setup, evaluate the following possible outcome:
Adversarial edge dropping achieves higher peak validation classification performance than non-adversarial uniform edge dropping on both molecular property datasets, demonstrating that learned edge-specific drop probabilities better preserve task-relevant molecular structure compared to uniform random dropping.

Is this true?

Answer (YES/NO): YES